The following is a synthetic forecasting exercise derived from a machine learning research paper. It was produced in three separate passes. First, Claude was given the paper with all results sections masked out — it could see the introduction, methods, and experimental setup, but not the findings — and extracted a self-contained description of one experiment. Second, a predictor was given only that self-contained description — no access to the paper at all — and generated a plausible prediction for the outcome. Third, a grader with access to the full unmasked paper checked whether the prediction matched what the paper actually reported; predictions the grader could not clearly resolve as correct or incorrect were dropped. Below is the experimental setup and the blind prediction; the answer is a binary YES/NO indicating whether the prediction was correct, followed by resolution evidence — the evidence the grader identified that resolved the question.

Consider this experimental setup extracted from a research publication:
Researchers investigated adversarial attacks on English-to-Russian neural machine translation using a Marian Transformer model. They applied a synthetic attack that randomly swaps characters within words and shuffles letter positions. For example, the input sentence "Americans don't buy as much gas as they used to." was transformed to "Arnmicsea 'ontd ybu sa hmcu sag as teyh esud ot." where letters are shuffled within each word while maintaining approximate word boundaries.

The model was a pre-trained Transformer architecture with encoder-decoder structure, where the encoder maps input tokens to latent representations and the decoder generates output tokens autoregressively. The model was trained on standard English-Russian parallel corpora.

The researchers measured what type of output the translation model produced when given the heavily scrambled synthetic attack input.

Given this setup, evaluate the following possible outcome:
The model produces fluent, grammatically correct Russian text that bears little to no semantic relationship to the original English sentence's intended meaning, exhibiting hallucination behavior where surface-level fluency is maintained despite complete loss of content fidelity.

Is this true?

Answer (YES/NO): NO